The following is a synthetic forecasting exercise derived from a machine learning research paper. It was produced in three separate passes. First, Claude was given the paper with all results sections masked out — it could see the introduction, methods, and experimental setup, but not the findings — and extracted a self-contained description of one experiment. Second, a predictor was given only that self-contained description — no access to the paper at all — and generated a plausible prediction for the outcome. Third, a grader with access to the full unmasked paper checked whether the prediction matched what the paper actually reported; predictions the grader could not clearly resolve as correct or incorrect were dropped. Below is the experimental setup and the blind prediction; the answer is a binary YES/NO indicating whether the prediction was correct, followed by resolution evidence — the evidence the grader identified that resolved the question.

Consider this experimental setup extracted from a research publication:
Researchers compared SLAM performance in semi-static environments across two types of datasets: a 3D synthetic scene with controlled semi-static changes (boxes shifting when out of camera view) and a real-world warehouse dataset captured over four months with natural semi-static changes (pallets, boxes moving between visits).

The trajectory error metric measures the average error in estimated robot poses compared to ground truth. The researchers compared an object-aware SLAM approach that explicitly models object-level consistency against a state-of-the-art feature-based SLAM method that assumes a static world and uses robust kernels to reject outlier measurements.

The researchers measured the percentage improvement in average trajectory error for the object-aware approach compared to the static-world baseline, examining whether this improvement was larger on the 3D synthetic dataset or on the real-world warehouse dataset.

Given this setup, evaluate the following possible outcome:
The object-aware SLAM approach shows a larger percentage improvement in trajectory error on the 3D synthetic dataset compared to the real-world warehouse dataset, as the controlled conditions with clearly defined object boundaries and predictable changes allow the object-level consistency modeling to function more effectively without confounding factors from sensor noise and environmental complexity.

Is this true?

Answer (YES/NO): NO